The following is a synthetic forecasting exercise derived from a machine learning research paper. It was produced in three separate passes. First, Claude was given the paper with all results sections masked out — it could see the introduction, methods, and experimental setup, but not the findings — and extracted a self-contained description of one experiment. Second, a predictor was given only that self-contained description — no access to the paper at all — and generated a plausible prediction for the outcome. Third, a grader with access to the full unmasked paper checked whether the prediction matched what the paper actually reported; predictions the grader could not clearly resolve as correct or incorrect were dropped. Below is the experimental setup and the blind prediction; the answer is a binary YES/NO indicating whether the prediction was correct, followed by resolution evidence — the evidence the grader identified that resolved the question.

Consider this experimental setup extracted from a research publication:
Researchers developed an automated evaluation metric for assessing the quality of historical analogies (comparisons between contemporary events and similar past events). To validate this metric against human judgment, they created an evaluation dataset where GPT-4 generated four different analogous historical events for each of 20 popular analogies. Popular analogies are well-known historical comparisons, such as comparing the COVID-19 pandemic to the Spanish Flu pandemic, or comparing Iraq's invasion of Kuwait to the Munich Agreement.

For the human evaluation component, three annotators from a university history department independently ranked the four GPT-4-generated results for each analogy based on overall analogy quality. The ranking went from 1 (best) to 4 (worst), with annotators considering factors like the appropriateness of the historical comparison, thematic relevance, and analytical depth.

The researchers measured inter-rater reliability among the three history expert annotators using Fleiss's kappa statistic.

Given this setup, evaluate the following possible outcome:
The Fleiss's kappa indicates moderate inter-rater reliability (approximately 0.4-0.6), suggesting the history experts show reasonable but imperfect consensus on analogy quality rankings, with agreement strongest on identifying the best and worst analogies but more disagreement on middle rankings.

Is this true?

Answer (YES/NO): NO